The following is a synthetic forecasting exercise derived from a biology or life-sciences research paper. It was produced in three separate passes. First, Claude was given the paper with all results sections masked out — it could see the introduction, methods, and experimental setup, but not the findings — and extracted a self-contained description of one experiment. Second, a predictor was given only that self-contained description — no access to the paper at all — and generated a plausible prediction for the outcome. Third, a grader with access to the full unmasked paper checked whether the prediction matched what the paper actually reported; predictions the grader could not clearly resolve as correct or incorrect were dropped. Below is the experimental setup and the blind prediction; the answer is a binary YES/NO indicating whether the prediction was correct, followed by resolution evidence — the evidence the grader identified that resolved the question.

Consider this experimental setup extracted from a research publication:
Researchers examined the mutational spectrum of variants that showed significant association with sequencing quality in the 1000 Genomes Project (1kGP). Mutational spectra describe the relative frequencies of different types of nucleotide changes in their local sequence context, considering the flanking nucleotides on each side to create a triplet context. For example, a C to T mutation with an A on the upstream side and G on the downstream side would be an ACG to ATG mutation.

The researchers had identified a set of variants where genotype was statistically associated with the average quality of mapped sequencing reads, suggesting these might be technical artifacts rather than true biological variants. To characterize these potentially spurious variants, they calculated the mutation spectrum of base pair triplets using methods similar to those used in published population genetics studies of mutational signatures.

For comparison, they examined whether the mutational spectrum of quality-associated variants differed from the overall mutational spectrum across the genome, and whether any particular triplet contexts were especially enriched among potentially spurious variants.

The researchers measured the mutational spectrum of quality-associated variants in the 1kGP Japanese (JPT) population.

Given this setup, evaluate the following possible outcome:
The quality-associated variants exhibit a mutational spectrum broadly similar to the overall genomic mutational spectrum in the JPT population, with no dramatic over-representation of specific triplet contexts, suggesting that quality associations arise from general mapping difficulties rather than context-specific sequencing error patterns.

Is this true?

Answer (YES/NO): NO